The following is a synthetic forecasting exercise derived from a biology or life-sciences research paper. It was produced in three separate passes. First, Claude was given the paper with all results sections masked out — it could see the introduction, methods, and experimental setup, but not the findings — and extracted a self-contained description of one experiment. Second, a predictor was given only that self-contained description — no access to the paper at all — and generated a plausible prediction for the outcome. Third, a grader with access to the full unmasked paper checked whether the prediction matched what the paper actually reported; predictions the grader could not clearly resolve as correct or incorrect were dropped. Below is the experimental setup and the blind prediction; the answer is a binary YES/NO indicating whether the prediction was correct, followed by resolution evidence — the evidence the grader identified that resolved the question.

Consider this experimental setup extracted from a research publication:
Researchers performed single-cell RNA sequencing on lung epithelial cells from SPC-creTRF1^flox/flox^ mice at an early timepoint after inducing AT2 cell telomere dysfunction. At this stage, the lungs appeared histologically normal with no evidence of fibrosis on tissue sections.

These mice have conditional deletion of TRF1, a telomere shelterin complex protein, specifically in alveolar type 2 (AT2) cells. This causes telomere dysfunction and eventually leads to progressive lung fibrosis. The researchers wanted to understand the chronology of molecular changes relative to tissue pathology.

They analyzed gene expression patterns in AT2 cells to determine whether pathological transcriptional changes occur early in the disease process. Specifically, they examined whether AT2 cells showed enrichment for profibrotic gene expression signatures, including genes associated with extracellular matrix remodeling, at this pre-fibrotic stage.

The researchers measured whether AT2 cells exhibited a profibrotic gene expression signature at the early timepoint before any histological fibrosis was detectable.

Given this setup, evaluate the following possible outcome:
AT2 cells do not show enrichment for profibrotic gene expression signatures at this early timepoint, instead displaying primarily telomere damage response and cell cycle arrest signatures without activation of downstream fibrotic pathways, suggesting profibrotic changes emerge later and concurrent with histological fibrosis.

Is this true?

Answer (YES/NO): NO